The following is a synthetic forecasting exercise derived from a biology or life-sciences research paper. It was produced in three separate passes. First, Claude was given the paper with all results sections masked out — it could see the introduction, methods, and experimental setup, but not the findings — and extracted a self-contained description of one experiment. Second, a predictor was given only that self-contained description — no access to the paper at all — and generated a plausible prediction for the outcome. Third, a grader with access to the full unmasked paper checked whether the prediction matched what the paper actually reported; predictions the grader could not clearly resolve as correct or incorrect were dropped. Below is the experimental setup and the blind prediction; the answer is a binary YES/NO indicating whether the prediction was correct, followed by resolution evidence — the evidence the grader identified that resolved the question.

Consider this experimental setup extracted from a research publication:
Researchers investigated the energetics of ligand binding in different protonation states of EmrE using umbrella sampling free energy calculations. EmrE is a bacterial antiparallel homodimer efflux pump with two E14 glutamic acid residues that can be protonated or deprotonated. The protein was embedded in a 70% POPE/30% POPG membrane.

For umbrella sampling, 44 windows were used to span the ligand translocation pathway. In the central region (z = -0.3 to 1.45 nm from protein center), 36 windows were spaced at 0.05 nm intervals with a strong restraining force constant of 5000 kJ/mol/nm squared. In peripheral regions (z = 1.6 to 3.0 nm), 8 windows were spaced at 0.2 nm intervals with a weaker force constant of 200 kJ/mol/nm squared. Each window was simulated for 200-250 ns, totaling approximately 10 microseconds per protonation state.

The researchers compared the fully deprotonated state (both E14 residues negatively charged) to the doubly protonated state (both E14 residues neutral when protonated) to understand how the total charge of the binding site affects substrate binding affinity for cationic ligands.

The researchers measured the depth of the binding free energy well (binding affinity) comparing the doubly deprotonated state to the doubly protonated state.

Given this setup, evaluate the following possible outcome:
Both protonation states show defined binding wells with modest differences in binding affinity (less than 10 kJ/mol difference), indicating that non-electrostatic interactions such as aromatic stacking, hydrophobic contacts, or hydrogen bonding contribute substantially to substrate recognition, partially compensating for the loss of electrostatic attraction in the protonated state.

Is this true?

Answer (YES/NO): NO